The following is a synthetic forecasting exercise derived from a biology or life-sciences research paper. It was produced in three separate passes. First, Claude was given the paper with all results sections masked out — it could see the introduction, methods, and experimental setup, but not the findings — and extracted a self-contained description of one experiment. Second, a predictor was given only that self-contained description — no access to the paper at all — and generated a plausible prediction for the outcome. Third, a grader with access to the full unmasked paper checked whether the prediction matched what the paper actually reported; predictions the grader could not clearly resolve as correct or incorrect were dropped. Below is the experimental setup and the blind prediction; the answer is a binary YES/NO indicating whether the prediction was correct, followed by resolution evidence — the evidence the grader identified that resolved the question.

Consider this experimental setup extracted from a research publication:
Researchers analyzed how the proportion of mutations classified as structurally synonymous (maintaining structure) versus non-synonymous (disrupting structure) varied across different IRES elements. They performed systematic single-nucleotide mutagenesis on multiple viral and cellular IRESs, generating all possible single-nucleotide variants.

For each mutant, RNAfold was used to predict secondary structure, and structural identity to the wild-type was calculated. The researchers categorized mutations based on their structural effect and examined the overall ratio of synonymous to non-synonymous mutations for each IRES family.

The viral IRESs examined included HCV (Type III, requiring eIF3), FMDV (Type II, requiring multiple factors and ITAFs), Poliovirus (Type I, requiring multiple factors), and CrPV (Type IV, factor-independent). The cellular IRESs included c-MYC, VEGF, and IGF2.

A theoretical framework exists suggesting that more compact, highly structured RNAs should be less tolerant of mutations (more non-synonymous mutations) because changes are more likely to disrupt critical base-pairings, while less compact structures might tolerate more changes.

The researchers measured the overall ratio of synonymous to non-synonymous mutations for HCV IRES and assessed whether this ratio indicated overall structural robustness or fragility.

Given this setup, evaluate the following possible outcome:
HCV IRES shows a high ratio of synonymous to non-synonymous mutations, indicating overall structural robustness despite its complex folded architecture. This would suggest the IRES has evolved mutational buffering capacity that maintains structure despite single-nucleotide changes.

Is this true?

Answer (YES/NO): YES